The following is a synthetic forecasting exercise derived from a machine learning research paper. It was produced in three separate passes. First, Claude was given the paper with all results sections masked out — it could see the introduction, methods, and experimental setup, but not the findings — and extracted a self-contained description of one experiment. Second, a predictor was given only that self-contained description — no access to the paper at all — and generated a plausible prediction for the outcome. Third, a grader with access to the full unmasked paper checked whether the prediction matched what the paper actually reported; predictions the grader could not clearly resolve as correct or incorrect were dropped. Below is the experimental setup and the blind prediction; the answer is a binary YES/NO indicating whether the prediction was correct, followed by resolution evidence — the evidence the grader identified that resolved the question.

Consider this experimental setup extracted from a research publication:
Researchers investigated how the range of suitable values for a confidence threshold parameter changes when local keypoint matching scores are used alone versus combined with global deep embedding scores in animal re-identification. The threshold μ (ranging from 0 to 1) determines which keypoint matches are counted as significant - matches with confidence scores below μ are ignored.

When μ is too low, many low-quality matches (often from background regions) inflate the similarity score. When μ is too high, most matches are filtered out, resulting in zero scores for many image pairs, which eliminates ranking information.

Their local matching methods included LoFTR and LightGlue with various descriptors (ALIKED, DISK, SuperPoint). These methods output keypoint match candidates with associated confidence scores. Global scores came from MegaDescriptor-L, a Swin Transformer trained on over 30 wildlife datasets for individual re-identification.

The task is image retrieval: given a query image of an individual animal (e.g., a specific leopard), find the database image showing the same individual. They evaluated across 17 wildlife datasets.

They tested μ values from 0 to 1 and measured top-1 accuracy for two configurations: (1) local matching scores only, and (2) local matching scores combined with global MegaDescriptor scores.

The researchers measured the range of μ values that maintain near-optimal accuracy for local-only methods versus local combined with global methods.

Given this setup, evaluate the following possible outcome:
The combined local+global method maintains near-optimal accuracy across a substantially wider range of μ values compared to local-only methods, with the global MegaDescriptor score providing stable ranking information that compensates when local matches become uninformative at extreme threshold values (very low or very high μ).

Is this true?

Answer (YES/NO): NO